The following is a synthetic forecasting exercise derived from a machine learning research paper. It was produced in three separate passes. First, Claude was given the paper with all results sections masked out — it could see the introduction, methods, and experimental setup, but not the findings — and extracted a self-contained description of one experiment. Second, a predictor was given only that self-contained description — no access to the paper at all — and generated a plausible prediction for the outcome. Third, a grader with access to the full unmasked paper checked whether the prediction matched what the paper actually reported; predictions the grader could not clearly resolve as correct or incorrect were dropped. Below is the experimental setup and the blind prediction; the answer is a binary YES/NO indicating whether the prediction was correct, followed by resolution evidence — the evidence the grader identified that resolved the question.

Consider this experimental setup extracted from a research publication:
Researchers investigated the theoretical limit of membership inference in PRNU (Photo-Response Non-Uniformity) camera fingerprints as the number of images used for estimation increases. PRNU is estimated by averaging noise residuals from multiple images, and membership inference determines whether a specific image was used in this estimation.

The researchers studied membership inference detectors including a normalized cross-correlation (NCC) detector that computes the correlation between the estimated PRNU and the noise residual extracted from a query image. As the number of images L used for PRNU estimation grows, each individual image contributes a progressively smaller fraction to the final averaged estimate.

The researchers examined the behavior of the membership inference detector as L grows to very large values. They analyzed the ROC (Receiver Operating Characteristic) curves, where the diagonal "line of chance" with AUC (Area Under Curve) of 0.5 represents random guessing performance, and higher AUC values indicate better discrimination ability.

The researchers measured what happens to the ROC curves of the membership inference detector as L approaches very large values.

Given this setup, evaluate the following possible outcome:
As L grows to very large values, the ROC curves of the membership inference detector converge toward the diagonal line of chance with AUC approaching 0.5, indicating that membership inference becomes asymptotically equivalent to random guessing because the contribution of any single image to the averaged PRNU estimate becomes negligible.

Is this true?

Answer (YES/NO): YES